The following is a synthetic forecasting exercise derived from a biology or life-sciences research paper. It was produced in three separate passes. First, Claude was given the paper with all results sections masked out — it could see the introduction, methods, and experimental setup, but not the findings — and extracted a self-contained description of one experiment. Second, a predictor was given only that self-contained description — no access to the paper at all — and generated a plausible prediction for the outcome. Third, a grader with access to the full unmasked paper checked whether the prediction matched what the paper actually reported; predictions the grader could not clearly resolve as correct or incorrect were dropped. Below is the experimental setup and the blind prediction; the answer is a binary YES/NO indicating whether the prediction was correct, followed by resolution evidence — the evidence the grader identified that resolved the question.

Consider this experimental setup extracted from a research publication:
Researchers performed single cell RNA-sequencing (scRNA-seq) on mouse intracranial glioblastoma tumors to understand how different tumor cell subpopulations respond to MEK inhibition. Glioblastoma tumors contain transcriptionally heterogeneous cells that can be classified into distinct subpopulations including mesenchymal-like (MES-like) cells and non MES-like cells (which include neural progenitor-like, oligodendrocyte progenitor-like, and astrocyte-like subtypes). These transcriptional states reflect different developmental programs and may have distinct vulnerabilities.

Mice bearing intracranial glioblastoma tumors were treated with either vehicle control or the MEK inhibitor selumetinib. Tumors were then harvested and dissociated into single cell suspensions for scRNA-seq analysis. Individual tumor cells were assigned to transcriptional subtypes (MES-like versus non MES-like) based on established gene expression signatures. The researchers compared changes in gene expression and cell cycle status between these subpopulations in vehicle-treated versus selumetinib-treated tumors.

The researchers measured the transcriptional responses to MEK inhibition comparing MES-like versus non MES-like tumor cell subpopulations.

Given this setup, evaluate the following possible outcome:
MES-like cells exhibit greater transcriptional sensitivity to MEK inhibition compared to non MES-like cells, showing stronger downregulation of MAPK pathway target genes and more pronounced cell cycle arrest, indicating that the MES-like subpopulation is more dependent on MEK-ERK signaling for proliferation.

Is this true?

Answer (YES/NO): NO